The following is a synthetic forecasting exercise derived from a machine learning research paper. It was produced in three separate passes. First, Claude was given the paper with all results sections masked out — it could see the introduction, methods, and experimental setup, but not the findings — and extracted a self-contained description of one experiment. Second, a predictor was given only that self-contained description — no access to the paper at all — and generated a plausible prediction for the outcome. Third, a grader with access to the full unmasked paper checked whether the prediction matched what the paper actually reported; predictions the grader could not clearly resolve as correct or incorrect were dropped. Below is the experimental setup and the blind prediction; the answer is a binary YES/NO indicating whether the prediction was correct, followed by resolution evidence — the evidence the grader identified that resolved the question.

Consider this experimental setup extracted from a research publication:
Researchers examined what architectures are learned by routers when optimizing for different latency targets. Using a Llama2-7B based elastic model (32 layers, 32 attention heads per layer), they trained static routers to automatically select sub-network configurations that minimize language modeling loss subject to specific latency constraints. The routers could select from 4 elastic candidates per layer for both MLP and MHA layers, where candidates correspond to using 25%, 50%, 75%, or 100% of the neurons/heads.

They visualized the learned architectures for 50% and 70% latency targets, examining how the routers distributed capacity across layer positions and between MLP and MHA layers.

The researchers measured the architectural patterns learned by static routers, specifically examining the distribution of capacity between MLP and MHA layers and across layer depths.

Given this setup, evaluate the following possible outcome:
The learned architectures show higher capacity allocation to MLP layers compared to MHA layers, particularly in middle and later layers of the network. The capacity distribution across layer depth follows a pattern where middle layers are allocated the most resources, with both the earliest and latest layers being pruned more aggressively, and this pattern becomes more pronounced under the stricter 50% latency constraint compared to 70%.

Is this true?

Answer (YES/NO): NO